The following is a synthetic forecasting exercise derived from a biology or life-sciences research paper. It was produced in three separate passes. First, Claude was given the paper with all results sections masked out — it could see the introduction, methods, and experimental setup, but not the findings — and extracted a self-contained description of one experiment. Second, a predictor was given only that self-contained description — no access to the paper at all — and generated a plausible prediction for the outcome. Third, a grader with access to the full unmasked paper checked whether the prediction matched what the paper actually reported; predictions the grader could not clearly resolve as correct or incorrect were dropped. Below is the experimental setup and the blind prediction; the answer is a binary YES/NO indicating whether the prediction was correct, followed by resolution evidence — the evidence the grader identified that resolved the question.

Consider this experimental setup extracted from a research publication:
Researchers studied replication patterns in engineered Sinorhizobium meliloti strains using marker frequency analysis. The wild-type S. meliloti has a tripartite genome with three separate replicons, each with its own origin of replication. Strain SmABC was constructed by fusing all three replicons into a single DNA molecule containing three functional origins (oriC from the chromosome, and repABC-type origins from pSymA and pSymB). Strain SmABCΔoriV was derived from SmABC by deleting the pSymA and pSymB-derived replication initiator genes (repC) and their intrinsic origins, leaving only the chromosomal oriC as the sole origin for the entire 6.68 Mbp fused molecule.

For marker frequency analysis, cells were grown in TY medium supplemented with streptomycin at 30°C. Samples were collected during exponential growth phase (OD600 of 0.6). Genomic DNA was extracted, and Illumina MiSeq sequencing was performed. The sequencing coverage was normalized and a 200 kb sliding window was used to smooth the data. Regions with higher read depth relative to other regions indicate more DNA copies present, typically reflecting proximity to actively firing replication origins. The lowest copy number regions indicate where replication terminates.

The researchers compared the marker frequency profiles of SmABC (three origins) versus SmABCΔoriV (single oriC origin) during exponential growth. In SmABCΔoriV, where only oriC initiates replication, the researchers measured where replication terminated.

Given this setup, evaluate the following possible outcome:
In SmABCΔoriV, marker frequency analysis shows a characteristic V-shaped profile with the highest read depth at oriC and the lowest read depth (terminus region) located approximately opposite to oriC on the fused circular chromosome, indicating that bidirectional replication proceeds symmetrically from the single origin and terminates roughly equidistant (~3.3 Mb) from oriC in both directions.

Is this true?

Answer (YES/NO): NO